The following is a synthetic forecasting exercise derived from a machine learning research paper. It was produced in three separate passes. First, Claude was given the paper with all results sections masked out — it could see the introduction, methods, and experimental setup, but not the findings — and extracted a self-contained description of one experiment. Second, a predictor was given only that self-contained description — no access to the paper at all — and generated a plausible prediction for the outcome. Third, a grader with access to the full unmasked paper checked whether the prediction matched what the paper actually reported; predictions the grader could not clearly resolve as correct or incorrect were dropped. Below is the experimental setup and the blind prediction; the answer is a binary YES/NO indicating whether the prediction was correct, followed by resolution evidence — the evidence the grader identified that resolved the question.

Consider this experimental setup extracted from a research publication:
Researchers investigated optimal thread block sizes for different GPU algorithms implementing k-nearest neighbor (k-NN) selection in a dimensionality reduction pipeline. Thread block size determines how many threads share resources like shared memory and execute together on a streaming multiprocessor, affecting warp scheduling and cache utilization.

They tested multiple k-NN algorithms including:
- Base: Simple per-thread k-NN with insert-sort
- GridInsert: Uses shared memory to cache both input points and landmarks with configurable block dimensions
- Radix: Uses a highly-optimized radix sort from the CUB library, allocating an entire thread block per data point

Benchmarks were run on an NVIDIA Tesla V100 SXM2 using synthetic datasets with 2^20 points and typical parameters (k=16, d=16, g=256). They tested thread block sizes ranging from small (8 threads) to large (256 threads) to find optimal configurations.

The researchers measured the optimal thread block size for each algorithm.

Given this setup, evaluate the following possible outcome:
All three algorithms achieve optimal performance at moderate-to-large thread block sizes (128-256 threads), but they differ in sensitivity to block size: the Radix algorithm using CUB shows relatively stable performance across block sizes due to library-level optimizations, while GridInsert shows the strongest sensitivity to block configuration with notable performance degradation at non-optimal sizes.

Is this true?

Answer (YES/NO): NO